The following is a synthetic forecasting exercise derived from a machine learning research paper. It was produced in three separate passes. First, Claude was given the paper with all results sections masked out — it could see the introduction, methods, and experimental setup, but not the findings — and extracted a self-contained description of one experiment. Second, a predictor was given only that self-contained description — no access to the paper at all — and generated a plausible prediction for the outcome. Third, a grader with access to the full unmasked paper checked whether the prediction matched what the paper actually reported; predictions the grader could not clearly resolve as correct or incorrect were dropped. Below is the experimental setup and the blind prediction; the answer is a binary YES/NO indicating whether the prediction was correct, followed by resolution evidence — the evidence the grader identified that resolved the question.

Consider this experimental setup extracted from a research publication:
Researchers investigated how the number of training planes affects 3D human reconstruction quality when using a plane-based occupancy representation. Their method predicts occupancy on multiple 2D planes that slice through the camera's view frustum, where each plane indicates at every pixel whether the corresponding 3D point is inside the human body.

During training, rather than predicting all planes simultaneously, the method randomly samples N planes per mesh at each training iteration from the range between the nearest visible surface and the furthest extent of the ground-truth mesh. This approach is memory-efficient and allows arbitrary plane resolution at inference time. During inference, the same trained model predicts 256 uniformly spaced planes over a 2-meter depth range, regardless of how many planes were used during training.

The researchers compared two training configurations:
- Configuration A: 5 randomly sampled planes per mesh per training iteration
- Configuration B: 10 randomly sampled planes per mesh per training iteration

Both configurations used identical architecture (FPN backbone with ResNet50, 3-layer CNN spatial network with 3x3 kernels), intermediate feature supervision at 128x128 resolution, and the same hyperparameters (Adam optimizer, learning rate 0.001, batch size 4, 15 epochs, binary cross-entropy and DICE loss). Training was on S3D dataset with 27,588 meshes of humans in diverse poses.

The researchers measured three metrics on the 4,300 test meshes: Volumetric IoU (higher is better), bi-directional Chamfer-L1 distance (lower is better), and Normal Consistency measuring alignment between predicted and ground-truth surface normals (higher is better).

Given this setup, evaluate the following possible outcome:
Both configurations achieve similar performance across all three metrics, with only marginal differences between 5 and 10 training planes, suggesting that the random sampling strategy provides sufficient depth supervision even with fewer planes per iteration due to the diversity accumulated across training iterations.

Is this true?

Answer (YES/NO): NO